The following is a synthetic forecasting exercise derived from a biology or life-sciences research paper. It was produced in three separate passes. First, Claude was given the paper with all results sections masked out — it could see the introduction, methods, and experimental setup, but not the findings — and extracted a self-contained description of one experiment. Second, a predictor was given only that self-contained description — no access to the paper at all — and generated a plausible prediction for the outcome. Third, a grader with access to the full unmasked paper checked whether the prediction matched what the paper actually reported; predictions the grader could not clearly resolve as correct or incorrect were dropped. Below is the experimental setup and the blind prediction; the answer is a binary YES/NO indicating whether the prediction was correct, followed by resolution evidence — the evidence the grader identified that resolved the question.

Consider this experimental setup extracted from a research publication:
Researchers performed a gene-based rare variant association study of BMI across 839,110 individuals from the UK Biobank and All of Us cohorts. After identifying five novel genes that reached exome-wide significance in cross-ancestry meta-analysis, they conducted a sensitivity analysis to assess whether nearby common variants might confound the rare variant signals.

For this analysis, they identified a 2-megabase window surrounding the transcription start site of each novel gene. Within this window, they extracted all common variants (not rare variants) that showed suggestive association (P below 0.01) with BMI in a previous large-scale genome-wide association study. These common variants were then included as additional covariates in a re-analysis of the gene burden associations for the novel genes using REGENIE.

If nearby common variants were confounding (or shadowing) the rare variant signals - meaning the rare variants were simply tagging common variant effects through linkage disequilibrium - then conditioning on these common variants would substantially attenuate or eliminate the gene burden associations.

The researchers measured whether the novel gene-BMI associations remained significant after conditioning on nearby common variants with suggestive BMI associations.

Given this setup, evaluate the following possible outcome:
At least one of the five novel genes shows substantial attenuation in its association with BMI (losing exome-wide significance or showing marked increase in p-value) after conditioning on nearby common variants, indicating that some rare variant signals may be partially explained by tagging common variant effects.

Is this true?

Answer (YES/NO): NO